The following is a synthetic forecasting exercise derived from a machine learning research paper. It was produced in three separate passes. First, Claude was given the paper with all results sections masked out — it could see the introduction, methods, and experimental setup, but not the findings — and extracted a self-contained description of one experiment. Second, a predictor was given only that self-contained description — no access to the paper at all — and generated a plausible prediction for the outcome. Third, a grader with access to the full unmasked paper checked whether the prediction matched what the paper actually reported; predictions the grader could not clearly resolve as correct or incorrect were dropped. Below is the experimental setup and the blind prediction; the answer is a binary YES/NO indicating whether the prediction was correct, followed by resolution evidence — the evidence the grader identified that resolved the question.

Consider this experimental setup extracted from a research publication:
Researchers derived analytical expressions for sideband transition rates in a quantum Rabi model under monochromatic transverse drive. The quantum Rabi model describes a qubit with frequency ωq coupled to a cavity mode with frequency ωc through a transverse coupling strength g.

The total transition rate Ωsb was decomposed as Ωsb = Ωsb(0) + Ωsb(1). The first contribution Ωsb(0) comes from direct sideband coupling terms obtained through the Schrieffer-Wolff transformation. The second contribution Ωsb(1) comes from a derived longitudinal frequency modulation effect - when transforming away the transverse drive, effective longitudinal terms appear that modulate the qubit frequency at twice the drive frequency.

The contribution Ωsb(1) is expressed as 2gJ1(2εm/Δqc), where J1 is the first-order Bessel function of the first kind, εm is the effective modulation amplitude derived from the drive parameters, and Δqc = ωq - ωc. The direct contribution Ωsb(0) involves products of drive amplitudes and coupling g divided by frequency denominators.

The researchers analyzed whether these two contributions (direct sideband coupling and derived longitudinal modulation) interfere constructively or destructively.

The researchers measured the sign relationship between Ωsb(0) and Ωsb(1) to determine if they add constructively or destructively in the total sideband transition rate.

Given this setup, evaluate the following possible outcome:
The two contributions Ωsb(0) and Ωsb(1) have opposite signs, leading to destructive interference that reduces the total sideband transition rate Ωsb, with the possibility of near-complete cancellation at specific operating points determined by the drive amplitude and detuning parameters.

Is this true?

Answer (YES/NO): NO